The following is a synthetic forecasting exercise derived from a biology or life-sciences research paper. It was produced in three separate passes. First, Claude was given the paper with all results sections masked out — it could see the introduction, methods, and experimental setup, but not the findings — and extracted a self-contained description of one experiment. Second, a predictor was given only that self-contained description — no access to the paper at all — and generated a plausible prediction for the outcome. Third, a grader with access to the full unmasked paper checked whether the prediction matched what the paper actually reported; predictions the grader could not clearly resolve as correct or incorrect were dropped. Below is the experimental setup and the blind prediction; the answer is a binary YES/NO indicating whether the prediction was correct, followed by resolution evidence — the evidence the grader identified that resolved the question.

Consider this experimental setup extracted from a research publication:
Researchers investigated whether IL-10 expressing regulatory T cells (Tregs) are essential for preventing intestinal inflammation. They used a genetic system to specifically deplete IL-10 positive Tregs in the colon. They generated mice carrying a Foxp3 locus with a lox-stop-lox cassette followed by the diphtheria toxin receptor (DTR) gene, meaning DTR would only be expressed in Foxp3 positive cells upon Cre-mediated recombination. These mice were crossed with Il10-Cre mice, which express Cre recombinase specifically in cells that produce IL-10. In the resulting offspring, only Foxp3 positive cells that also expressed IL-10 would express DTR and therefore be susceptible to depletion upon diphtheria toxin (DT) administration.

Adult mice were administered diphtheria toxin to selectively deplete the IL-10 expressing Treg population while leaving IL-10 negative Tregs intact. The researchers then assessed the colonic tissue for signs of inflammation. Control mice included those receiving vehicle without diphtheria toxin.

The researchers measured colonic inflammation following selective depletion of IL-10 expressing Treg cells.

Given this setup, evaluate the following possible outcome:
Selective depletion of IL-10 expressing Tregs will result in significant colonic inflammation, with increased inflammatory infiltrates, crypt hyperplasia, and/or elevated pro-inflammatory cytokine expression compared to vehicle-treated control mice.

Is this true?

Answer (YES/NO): YES